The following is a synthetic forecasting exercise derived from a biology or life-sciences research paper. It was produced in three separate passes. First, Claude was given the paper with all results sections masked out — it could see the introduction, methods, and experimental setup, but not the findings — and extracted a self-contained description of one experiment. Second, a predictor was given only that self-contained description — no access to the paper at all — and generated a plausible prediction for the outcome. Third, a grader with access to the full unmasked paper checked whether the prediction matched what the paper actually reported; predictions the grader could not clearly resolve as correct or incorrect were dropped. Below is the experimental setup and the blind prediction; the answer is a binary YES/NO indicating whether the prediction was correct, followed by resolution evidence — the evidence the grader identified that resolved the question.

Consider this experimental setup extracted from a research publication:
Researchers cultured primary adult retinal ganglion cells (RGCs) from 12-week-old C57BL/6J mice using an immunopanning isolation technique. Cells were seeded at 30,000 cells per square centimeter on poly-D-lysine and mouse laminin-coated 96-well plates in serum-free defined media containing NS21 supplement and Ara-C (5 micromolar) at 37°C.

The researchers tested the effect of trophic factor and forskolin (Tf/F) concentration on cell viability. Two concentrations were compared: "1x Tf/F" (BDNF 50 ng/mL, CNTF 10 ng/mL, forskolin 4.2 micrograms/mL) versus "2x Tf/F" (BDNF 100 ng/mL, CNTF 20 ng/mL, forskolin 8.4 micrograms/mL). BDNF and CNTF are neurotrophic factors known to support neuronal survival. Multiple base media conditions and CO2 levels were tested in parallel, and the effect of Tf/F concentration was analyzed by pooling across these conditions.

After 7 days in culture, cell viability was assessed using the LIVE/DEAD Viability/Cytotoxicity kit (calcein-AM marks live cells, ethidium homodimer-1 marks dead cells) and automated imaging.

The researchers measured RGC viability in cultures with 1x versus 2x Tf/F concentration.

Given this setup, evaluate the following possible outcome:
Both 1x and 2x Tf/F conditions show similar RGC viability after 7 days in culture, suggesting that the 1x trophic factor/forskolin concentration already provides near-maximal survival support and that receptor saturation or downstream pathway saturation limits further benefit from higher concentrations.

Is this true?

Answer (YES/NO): YES